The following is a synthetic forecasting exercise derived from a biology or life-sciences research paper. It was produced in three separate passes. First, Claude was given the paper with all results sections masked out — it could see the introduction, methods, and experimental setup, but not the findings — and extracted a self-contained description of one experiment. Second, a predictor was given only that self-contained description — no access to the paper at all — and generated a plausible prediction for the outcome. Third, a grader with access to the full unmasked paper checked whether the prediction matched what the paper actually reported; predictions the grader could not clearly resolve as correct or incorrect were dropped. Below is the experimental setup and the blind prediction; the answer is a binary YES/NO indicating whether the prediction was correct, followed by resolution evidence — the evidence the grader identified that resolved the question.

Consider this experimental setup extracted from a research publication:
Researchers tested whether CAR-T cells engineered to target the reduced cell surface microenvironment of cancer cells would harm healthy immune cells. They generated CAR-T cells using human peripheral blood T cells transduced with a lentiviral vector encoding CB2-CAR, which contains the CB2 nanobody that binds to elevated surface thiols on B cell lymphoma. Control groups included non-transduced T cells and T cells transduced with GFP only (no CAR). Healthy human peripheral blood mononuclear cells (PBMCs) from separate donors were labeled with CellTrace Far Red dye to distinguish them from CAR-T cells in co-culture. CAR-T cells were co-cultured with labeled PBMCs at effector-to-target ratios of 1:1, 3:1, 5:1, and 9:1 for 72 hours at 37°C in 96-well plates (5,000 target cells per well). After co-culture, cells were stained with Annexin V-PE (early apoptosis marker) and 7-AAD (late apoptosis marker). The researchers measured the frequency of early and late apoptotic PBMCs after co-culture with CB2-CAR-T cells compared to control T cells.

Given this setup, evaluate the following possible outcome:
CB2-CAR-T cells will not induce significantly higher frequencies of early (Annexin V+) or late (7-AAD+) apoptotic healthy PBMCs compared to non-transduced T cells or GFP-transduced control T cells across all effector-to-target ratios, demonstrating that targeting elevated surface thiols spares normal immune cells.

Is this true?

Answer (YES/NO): YES